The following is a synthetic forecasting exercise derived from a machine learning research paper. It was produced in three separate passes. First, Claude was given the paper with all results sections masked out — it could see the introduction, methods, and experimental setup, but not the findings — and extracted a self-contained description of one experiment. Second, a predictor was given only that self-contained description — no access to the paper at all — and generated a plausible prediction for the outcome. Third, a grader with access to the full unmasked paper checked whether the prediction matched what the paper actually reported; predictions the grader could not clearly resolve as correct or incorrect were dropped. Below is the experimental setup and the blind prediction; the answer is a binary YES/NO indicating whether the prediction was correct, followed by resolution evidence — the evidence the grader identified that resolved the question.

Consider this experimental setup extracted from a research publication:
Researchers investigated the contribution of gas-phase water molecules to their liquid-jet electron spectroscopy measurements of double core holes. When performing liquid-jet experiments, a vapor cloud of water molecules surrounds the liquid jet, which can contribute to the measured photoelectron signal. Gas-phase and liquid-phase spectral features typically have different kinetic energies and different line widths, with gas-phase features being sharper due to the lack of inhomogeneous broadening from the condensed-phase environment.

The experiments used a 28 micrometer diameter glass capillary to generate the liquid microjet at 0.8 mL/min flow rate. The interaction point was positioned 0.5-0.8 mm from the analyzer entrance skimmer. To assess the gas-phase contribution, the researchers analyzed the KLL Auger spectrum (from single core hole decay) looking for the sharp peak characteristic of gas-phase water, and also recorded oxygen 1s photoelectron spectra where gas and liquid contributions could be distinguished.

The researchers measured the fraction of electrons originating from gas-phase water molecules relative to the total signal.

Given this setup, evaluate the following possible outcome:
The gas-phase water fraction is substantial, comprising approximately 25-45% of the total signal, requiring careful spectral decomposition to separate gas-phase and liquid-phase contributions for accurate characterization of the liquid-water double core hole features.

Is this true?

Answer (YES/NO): NO